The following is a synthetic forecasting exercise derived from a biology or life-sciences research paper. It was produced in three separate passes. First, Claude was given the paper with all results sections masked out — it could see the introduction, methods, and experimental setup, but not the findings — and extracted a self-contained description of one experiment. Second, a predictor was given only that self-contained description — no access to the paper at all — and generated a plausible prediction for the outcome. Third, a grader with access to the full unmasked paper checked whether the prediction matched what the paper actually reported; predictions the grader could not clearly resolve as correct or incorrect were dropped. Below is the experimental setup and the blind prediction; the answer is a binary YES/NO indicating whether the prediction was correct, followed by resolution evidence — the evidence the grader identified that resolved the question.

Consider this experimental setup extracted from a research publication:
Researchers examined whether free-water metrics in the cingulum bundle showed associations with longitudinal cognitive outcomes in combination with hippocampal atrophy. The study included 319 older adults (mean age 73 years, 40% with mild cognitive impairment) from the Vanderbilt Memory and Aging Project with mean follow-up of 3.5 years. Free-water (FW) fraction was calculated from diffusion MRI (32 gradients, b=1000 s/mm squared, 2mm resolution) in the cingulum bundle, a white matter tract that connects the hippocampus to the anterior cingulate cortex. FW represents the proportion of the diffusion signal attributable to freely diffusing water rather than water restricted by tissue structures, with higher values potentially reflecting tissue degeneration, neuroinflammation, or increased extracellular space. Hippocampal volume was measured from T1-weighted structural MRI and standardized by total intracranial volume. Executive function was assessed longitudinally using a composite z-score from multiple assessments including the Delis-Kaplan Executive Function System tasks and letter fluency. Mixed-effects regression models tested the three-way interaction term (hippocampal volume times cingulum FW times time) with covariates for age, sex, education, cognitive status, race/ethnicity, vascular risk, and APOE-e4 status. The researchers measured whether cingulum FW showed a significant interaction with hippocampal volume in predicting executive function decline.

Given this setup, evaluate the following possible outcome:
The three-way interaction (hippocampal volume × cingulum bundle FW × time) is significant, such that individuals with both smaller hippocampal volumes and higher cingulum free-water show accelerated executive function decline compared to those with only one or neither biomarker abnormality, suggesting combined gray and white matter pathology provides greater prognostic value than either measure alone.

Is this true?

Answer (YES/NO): YES